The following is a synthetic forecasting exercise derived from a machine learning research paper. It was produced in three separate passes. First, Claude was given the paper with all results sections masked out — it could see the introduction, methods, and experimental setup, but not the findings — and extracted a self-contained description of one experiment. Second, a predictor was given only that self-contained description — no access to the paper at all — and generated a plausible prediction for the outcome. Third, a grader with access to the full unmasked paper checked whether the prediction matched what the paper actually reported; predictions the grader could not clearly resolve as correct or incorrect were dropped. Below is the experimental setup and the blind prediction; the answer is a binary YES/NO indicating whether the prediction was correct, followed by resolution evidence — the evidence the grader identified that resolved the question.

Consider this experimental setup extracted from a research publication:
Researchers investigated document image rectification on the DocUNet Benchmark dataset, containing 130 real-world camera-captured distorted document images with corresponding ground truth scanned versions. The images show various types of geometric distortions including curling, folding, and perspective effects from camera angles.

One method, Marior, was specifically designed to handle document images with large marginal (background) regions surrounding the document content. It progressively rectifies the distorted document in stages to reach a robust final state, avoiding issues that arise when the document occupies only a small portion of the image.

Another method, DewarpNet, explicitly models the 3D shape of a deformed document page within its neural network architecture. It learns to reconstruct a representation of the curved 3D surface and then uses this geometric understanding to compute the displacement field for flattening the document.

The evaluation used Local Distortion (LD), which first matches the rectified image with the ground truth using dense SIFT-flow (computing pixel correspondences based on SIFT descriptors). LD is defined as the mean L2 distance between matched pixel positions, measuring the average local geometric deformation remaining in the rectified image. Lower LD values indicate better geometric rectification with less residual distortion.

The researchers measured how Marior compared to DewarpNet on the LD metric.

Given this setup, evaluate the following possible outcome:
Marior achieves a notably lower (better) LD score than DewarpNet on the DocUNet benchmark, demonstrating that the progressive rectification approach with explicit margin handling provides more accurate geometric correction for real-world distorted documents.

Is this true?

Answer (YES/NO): YES